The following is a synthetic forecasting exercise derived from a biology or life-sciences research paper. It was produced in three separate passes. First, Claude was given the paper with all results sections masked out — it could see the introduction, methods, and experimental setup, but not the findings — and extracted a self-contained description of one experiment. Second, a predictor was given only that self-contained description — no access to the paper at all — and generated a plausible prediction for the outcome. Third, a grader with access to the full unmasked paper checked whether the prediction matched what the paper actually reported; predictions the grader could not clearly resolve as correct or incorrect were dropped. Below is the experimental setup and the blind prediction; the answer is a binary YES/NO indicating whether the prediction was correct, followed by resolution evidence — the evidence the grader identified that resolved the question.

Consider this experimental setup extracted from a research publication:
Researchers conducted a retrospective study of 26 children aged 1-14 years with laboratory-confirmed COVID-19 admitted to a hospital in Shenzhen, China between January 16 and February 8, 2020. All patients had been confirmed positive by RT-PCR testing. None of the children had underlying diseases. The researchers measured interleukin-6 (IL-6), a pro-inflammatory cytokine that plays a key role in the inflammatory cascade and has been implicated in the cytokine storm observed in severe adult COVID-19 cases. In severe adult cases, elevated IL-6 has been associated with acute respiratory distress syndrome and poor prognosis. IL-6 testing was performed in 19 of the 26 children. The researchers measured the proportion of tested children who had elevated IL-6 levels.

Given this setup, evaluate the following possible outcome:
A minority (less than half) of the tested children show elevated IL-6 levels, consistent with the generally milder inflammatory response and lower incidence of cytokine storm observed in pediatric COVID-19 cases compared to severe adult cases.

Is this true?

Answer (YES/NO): YES